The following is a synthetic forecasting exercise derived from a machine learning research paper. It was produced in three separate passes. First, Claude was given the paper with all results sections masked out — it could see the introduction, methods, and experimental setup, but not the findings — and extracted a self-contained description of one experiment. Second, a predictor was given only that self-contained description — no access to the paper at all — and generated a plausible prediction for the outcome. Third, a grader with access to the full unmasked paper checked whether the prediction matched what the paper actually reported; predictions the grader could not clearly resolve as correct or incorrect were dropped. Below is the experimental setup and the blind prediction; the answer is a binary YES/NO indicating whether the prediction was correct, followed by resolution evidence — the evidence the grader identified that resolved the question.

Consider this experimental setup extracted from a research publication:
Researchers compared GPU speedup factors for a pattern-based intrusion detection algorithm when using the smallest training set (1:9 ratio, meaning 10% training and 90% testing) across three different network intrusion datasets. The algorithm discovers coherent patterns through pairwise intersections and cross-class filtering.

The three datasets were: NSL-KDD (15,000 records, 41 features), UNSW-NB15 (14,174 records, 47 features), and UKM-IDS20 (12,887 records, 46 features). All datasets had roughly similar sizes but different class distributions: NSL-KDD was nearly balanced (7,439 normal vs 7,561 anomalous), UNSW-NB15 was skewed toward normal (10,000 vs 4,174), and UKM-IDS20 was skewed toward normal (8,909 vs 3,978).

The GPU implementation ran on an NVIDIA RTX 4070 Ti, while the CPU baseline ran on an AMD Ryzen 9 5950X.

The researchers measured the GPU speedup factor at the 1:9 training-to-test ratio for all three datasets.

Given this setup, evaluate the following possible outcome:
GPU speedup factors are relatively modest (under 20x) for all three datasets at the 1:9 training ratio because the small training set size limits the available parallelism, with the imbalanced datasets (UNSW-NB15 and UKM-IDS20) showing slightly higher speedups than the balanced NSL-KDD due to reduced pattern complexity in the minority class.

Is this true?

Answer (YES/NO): NO